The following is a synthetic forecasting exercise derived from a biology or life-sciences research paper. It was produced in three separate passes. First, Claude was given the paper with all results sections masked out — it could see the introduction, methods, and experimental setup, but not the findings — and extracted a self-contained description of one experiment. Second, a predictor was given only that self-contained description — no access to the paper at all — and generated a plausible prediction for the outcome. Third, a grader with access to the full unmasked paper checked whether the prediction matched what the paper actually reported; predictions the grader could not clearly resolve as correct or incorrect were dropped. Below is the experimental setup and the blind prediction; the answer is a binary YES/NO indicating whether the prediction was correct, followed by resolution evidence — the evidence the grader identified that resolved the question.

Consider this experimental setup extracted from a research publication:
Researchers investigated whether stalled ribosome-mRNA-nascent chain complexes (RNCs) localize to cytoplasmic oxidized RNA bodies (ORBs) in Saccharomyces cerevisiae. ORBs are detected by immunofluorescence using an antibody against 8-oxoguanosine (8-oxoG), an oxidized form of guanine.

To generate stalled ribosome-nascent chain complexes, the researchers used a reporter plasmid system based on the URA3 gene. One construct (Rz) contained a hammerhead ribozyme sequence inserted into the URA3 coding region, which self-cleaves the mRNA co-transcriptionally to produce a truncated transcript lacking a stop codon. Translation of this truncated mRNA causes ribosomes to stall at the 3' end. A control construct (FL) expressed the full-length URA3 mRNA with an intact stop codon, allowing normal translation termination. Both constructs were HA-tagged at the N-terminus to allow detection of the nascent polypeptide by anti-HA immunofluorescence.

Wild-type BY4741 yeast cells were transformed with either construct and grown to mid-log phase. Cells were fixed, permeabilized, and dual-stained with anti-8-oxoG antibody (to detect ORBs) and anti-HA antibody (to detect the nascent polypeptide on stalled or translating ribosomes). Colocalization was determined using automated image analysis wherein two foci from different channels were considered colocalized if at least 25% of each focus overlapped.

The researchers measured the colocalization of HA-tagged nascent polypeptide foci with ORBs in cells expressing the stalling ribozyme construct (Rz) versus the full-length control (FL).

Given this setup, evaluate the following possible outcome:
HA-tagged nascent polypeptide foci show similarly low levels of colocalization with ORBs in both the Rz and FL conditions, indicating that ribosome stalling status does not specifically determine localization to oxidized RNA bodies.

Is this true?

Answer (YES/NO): NO